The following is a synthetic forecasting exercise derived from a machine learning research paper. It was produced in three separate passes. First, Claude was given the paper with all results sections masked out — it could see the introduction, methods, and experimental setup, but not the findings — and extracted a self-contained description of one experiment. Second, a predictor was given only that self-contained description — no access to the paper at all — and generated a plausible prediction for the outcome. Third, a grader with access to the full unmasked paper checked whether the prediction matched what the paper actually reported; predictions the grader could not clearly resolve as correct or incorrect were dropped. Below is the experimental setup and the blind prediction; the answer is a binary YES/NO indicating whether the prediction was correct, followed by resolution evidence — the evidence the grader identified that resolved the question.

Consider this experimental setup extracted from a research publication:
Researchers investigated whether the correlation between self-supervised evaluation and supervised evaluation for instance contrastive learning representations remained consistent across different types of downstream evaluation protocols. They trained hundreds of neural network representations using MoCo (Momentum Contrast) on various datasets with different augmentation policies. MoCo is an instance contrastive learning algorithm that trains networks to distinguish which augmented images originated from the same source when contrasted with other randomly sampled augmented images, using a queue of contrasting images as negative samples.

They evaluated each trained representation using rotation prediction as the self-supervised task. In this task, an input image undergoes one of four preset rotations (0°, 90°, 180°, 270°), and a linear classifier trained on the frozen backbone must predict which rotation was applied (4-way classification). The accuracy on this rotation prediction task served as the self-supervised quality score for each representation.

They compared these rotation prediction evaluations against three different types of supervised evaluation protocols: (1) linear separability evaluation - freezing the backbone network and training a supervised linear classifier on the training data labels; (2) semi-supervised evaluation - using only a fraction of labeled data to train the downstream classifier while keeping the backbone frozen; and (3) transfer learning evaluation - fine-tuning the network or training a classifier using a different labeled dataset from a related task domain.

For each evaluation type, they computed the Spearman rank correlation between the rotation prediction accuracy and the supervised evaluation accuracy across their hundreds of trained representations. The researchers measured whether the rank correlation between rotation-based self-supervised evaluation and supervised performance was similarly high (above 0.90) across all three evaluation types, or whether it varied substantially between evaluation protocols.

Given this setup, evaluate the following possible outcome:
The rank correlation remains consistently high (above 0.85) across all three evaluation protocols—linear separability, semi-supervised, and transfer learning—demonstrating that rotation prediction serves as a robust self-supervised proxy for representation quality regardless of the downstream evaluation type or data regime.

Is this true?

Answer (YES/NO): YES